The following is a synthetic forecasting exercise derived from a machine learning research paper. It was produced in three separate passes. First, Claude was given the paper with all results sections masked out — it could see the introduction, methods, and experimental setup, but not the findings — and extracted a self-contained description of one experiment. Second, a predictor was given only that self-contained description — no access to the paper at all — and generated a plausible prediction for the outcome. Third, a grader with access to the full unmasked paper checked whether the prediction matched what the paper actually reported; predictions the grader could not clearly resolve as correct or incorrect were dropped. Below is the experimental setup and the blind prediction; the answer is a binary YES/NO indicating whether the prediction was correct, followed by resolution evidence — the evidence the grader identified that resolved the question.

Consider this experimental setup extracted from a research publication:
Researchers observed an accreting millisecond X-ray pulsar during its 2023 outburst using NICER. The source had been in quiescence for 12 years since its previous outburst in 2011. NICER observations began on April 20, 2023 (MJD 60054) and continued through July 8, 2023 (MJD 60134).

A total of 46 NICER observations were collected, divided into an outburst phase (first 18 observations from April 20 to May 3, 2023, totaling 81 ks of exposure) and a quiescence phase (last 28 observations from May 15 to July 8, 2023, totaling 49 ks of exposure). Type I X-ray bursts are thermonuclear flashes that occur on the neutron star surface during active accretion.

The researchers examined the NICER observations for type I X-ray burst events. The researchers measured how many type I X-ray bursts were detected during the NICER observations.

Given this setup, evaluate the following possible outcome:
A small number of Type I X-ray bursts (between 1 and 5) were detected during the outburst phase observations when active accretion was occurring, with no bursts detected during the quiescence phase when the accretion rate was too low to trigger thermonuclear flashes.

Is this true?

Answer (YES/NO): YES